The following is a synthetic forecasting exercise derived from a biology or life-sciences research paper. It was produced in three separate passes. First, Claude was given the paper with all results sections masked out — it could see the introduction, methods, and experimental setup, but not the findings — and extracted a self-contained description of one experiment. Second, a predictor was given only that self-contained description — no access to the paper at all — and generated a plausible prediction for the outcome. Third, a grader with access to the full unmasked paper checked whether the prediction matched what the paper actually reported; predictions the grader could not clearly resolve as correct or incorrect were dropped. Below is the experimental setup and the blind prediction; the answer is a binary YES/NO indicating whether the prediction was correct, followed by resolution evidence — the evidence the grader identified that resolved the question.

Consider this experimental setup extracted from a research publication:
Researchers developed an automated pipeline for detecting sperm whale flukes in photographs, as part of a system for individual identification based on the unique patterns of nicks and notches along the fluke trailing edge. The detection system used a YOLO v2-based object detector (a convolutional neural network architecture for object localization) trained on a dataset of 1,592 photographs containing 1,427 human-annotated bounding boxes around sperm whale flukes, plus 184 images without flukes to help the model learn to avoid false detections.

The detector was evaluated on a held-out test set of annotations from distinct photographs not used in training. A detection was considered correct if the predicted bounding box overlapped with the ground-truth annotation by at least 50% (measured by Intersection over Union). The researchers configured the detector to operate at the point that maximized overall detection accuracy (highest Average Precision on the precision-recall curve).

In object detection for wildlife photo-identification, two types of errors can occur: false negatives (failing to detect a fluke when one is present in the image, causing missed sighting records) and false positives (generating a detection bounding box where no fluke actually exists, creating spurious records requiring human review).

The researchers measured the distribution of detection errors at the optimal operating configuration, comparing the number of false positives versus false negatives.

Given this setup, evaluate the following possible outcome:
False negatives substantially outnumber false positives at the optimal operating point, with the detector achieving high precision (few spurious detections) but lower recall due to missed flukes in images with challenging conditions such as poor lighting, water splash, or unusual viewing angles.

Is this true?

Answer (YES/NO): NO